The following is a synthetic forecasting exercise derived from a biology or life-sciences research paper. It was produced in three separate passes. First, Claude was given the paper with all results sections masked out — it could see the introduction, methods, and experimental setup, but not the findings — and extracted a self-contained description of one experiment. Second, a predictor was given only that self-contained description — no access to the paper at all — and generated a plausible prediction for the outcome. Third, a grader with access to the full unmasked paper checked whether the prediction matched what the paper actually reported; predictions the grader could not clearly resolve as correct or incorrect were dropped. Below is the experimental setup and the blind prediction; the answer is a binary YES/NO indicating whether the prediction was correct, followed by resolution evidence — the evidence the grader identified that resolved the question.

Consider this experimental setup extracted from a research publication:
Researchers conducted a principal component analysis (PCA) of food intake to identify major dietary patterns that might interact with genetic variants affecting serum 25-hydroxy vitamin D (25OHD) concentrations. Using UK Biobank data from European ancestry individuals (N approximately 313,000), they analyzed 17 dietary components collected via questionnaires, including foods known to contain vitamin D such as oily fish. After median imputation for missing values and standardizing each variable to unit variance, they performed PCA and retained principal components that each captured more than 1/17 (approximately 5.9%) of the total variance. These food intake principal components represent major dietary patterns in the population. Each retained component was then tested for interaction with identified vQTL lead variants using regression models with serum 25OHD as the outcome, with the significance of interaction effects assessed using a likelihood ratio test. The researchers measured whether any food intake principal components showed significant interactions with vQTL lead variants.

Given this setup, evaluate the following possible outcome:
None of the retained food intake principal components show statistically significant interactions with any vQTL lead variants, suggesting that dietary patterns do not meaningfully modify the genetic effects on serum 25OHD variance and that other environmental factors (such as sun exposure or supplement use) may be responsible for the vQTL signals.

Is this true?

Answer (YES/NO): NO